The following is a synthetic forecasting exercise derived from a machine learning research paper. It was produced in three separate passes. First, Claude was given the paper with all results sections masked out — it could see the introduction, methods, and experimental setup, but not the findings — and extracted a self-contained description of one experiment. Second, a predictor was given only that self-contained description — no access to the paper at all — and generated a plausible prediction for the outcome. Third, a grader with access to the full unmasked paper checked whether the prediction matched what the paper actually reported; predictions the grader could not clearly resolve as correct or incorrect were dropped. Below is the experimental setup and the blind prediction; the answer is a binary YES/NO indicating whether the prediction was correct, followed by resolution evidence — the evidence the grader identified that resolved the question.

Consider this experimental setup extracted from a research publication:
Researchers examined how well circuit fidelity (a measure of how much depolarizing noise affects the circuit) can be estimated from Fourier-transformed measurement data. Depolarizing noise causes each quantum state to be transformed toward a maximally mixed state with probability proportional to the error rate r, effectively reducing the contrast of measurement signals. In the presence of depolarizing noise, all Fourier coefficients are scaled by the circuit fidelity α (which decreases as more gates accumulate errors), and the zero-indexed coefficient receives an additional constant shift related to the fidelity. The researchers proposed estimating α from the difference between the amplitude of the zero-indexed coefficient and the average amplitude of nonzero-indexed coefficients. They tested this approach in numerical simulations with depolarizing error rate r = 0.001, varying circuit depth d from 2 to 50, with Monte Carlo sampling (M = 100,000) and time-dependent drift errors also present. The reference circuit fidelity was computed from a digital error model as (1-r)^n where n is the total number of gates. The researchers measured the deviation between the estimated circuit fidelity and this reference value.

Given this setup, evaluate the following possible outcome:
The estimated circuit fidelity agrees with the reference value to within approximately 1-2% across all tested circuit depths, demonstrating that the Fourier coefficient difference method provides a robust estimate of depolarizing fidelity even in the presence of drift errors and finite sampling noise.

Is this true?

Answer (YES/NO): NO